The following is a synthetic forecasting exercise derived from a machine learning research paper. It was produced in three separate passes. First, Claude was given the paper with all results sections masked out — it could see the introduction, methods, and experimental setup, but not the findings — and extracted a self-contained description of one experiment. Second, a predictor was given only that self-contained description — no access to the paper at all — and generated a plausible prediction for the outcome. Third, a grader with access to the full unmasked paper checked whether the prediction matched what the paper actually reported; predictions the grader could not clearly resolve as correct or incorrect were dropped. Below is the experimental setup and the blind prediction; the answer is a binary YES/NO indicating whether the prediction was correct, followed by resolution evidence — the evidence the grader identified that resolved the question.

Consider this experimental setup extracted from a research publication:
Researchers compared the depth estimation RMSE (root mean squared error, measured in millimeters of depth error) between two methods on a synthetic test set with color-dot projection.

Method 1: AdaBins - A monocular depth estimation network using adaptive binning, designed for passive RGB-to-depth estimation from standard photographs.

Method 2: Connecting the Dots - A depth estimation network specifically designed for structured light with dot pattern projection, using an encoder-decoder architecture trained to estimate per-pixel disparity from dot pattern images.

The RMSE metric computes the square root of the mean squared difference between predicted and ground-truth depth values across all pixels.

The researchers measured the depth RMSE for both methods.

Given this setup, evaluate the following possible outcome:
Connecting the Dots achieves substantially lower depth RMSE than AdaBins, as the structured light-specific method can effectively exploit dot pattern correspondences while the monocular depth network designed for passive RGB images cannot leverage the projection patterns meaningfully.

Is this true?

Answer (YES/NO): YES